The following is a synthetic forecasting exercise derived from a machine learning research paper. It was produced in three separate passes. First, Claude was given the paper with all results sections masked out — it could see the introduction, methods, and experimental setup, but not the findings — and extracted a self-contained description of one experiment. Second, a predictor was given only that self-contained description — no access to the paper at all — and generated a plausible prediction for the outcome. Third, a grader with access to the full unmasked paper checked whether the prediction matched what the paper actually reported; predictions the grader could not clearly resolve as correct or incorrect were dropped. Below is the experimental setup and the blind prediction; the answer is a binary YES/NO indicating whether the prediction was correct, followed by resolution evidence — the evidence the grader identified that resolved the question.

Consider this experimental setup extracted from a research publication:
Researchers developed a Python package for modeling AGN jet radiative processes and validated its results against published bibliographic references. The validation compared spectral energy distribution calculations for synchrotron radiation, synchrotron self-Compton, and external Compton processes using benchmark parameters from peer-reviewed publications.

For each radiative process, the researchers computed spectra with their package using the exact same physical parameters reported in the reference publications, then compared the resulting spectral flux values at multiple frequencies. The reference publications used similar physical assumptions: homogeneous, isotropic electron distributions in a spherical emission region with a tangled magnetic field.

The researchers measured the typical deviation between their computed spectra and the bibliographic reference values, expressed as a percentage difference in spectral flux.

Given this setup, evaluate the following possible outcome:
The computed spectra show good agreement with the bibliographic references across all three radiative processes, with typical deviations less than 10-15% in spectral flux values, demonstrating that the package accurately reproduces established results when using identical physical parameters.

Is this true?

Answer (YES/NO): NO